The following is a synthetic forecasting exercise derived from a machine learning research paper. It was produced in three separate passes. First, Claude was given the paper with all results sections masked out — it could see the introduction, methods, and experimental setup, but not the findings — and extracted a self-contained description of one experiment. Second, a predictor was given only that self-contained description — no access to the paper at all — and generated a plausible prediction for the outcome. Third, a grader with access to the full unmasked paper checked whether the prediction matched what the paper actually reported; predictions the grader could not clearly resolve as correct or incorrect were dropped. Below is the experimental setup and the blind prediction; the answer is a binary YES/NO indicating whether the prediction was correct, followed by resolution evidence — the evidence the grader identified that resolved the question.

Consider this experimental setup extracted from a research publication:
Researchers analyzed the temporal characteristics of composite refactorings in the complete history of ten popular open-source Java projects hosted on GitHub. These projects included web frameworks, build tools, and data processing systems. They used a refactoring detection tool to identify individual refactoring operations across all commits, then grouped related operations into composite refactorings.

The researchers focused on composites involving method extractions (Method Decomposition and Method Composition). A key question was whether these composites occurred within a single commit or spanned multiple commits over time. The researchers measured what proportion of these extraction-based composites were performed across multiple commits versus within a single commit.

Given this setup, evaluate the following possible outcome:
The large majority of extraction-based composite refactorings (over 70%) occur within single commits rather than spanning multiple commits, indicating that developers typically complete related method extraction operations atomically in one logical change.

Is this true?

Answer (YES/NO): YES